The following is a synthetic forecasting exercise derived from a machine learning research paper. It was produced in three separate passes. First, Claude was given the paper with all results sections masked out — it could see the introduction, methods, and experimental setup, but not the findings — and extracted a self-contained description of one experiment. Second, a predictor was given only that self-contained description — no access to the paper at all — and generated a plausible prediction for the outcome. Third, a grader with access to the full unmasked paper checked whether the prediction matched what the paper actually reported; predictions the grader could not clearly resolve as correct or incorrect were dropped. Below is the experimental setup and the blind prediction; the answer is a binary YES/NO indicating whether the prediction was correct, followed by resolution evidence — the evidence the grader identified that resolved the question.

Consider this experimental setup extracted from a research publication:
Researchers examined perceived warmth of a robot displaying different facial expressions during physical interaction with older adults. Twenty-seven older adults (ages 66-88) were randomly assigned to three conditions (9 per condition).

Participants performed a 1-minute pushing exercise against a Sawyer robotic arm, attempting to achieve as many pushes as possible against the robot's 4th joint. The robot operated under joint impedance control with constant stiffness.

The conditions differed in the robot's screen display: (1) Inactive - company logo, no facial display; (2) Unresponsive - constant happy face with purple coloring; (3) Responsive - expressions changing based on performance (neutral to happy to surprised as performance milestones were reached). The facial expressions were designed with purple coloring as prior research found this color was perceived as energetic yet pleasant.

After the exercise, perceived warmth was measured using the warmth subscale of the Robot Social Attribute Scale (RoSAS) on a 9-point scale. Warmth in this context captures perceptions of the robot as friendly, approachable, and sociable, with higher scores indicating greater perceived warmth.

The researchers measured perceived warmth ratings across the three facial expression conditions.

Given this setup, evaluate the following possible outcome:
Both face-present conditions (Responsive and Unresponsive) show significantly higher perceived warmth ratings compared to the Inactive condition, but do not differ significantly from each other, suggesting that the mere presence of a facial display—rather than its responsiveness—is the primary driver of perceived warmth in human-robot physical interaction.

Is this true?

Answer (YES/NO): NO